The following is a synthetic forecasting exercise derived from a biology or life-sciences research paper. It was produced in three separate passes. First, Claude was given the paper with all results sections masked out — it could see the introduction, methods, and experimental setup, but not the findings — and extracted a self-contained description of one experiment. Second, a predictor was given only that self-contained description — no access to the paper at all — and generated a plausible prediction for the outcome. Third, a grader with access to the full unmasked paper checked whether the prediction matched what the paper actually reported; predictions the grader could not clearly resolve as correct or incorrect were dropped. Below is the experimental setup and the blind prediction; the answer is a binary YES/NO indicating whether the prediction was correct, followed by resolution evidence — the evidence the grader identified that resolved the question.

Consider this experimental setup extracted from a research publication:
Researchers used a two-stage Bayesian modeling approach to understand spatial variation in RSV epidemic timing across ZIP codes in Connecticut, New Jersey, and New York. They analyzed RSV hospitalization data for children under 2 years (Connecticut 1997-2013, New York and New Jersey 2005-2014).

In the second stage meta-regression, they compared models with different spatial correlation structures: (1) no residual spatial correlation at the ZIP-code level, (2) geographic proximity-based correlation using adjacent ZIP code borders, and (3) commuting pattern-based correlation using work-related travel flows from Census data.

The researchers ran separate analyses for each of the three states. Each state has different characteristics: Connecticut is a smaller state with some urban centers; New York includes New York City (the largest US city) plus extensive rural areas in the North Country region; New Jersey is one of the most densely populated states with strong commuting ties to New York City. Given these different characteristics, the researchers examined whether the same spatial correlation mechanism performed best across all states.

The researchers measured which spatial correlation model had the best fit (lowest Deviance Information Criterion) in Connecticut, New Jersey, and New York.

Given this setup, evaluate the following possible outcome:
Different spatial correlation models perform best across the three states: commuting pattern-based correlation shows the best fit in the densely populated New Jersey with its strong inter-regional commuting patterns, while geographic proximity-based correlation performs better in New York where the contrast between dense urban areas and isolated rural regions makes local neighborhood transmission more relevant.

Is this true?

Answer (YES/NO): NO